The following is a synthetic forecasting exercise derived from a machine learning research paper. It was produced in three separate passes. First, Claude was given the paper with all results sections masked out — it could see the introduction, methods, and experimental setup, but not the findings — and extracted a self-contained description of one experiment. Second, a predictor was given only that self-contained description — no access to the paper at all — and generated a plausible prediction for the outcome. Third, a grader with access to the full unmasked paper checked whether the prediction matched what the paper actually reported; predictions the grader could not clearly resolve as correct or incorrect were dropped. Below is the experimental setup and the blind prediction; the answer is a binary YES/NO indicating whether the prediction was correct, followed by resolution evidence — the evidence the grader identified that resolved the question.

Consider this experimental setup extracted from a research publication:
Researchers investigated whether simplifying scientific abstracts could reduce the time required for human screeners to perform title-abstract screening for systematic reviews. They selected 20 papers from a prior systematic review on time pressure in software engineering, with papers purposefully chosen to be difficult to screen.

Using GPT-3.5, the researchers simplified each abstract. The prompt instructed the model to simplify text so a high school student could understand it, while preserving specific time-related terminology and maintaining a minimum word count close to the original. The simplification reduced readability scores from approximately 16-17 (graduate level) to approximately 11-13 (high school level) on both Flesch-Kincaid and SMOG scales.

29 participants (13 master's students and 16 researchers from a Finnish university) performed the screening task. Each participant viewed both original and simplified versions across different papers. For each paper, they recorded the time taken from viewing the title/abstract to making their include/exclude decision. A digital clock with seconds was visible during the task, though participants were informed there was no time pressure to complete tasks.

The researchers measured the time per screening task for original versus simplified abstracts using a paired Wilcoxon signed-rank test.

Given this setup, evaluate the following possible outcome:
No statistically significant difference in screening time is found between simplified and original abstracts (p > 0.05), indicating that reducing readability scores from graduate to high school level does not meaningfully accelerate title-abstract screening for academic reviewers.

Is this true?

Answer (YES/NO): NO